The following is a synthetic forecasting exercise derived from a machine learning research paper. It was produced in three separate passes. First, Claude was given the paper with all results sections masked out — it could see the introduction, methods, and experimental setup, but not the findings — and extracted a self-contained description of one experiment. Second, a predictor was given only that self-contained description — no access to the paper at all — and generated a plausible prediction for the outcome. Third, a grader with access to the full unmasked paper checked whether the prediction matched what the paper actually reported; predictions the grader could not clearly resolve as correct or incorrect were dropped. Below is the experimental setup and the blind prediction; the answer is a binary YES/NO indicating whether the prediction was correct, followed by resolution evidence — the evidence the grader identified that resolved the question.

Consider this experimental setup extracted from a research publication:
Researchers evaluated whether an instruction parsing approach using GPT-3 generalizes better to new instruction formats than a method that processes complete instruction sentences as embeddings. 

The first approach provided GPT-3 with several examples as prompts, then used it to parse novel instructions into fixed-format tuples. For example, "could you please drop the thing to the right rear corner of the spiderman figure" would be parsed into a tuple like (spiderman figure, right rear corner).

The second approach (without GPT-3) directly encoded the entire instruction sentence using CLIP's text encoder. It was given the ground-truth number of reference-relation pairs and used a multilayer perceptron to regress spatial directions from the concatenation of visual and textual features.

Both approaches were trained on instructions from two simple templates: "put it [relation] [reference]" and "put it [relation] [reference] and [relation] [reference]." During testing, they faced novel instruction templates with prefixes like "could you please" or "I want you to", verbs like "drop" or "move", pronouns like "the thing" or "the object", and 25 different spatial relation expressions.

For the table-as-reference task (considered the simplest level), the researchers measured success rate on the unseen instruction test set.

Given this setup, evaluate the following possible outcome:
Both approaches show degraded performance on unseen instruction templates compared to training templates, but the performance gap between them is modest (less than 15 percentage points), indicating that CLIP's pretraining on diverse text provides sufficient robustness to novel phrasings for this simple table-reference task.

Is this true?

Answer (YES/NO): NO